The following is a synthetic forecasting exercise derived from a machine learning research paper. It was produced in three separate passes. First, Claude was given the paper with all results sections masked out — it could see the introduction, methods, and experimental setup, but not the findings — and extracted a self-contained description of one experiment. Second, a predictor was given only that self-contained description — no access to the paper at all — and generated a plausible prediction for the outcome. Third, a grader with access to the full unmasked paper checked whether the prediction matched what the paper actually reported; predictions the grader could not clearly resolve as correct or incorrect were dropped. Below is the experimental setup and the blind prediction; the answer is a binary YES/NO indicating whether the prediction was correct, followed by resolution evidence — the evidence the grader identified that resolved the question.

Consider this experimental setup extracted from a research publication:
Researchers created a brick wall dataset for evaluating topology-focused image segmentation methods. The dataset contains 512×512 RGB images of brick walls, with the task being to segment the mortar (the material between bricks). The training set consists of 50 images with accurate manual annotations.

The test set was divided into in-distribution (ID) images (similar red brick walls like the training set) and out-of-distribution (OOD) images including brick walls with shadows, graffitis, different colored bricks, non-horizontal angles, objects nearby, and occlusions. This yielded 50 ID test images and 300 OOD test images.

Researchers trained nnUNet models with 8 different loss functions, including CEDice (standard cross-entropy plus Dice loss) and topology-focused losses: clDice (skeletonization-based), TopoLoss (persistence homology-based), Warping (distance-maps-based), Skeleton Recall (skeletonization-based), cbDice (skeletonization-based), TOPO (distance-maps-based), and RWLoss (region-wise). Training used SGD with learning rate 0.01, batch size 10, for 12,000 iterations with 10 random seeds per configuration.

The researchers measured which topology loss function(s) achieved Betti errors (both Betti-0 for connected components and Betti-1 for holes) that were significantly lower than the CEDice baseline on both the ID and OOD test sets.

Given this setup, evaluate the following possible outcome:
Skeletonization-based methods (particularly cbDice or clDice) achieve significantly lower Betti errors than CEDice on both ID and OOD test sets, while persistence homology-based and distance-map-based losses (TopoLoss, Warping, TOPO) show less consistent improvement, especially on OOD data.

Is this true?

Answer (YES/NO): NO